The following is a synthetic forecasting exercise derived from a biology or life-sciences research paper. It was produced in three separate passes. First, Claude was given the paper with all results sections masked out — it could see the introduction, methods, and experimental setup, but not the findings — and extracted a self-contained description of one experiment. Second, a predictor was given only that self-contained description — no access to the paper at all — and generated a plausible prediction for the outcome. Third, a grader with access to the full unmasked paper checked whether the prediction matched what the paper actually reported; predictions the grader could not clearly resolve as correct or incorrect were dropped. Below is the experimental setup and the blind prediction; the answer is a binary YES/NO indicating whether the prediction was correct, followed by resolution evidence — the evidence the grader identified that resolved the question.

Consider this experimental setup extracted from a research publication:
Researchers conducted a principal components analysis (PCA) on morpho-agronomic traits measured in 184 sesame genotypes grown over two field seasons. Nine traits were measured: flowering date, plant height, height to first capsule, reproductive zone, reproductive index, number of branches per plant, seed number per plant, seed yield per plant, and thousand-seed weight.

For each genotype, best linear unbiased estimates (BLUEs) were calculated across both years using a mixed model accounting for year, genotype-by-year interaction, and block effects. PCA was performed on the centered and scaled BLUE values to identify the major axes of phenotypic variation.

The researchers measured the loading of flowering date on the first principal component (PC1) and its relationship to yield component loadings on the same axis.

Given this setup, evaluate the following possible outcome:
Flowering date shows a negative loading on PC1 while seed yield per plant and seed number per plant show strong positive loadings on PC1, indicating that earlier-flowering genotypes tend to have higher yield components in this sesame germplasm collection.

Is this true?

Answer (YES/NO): NO